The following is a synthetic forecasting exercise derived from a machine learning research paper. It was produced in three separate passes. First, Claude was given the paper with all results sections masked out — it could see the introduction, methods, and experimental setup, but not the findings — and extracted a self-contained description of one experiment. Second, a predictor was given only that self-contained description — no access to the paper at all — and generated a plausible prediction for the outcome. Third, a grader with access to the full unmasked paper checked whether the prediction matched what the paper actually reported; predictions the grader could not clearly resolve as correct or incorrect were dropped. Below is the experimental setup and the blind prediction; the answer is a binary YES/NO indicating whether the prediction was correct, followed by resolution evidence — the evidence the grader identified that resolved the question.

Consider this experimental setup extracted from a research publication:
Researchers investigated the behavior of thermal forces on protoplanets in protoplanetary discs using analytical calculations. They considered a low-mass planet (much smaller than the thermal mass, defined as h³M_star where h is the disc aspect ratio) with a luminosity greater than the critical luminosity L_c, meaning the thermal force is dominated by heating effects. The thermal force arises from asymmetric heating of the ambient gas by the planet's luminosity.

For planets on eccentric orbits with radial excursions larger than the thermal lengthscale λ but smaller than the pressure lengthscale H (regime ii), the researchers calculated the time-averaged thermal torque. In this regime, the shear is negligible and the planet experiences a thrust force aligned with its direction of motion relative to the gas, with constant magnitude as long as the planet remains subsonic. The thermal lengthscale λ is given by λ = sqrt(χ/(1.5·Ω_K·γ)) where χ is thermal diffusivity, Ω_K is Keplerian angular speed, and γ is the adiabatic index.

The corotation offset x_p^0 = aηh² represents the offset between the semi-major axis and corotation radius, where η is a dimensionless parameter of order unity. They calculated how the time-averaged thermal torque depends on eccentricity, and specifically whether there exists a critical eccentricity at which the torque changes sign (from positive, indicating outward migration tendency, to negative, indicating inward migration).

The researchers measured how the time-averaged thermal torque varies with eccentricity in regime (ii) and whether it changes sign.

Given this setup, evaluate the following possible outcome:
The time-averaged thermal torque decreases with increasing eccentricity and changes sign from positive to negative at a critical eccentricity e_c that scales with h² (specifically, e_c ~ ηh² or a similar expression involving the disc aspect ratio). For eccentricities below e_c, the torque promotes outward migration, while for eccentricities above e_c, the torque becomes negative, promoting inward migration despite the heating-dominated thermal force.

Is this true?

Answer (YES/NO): NO